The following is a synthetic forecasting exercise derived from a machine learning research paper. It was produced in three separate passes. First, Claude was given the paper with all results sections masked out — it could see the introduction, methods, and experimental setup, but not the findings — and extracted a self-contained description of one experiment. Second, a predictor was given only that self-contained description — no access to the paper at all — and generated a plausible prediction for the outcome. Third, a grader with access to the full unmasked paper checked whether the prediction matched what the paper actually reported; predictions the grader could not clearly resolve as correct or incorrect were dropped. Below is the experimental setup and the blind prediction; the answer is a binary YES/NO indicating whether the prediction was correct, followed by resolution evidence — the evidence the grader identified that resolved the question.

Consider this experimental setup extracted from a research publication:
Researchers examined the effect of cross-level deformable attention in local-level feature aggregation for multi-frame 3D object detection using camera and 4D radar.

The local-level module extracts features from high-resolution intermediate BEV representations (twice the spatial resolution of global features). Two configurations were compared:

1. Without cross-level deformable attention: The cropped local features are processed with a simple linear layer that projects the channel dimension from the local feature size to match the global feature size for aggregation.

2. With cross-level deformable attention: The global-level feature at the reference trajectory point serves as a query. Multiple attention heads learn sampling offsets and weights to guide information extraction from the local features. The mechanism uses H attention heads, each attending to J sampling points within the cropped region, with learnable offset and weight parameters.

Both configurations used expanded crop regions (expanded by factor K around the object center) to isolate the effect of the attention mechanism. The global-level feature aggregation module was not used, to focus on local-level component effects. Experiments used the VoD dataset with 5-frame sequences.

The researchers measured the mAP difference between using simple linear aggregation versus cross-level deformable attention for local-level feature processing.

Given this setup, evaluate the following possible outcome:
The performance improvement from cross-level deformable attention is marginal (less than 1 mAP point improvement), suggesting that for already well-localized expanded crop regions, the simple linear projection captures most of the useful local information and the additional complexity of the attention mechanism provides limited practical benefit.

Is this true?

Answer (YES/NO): NO